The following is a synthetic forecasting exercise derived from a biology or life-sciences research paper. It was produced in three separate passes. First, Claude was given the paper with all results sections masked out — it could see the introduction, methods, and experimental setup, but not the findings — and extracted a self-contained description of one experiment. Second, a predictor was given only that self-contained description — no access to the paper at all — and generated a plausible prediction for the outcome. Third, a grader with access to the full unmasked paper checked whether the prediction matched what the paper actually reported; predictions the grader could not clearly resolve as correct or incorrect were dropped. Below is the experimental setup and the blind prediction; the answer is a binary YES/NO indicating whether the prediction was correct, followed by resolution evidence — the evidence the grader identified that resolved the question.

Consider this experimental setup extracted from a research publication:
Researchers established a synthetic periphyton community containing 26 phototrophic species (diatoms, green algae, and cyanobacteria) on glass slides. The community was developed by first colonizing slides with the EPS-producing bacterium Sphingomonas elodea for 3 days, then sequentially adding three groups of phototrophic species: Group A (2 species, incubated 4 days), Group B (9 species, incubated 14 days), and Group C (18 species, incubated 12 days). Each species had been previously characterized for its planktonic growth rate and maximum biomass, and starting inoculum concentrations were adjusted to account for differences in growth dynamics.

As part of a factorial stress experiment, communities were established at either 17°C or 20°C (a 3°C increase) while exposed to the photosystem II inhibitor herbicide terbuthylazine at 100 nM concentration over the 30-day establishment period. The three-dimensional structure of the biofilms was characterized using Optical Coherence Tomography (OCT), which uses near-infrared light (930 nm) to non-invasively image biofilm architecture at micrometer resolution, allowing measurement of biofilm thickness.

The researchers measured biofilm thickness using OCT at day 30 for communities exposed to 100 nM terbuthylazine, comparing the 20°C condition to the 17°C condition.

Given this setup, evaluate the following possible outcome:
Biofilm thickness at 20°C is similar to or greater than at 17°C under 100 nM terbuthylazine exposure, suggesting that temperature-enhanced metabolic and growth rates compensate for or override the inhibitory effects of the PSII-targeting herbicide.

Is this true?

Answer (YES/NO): NO